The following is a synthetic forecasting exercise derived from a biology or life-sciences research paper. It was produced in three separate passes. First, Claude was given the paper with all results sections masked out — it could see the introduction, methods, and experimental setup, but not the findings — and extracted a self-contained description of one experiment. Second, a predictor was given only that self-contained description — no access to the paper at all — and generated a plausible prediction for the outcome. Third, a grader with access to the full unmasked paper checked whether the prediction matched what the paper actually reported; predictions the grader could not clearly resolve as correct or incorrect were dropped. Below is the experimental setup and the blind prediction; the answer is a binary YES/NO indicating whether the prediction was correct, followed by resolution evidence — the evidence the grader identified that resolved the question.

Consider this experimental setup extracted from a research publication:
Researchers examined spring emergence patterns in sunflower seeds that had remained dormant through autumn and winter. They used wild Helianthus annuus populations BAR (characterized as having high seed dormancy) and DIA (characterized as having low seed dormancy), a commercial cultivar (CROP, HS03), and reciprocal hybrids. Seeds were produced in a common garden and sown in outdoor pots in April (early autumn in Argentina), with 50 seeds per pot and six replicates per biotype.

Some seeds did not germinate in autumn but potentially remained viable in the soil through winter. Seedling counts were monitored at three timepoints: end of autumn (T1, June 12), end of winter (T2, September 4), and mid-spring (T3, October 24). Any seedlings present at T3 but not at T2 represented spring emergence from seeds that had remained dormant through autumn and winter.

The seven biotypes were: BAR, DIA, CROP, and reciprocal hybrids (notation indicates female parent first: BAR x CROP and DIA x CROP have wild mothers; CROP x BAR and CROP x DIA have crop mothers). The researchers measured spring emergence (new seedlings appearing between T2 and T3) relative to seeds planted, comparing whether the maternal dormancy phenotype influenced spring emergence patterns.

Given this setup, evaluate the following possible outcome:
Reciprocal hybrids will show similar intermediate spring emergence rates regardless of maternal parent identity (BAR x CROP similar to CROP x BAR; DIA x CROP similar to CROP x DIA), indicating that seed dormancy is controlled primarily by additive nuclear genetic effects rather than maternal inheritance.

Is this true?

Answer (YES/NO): NO